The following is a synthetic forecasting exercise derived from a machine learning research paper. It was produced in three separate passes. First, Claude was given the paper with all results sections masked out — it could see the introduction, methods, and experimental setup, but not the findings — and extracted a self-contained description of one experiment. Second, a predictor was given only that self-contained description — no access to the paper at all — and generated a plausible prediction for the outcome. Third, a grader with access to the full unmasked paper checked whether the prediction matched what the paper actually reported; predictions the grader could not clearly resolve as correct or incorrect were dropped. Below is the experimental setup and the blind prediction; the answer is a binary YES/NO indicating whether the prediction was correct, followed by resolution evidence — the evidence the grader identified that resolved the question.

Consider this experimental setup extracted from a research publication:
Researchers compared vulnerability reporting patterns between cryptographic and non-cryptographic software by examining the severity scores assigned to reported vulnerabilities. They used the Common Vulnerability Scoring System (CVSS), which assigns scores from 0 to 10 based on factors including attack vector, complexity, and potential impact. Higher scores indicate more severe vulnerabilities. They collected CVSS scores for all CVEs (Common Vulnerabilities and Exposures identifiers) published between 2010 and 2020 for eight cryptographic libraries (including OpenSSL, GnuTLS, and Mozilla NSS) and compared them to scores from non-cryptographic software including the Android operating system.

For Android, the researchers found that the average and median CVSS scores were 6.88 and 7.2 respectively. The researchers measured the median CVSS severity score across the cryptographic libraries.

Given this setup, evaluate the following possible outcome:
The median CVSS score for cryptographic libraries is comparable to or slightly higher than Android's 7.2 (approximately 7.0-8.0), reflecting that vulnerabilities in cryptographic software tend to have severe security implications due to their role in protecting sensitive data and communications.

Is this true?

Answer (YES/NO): NO